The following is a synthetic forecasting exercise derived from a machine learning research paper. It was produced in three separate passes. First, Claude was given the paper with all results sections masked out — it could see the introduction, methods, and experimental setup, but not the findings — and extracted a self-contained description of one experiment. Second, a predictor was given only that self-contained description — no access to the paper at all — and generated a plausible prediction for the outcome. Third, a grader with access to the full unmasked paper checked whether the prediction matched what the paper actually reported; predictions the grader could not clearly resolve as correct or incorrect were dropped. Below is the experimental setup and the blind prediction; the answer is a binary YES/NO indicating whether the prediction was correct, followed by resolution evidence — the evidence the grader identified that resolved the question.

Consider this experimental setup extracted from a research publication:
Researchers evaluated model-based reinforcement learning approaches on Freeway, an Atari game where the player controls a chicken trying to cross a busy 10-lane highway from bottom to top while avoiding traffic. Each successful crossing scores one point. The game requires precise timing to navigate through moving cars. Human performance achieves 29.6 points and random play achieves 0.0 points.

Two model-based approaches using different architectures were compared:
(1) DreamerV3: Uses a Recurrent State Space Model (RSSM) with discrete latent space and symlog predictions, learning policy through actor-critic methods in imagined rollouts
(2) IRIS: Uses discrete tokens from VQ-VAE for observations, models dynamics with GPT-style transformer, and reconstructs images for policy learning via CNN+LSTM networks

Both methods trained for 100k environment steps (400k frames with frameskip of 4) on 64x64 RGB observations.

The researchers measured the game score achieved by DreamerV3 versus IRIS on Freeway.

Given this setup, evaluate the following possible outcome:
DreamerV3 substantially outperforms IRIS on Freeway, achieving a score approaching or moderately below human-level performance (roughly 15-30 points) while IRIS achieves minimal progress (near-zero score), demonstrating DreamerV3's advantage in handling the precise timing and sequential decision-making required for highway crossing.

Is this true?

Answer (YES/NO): NO